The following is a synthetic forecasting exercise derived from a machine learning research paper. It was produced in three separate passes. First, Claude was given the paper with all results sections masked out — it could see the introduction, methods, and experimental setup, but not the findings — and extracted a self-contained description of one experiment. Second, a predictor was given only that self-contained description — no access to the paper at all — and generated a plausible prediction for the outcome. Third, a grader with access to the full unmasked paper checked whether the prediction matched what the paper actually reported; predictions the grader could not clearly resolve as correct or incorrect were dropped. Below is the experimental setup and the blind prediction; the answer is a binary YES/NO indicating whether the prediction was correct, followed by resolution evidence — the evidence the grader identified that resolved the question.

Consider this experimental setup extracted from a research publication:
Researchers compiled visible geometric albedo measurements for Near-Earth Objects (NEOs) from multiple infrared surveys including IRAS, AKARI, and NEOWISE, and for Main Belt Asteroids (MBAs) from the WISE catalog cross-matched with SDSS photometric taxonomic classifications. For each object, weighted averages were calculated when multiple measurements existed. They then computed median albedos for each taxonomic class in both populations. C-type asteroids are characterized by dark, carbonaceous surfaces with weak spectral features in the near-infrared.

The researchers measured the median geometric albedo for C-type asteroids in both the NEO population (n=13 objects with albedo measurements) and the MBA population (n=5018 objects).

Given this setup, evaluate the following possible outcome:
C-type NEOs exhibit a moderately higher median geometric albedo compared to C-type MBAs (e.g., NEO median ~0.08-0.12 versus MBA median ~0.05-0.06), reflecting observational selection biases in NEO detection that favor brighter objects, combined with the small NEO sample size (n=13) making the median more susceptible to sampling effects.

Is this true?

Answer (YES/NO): NO